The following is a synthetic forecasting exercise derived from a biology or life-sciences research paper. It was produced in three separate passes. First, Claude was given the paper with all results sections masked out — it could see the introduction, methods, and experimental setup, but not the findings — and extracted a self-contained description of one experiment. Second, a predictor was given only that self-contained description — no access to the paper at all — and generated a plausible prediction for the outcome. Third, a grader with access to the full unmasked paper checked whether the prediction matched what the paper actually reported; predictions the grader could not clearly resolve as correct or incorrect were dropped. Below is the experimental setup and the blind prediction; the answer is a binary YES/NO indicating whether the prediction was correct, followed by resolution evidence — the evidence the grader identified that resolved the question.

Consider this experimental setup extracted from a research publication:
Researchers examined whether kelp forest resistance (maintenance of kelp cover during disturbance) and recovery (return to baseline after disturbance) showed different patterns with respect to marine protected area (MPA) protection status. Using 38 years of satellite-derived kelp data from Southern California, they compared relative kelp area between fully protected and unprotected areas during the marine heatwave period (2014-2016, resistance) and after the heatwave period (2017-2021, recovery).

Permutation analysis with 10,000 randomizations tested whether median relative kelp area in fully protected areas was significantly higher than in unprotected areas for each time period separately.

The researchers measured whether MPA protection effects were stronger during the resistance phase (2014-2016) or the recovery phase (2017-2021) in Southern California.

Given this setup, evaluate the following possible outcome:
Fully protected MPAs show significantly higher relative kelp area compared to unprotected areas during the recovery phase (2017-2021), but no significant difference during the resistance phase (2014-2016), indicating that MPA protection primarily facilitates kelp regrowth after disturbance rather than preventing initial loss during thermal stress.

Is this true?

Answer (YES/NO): NO